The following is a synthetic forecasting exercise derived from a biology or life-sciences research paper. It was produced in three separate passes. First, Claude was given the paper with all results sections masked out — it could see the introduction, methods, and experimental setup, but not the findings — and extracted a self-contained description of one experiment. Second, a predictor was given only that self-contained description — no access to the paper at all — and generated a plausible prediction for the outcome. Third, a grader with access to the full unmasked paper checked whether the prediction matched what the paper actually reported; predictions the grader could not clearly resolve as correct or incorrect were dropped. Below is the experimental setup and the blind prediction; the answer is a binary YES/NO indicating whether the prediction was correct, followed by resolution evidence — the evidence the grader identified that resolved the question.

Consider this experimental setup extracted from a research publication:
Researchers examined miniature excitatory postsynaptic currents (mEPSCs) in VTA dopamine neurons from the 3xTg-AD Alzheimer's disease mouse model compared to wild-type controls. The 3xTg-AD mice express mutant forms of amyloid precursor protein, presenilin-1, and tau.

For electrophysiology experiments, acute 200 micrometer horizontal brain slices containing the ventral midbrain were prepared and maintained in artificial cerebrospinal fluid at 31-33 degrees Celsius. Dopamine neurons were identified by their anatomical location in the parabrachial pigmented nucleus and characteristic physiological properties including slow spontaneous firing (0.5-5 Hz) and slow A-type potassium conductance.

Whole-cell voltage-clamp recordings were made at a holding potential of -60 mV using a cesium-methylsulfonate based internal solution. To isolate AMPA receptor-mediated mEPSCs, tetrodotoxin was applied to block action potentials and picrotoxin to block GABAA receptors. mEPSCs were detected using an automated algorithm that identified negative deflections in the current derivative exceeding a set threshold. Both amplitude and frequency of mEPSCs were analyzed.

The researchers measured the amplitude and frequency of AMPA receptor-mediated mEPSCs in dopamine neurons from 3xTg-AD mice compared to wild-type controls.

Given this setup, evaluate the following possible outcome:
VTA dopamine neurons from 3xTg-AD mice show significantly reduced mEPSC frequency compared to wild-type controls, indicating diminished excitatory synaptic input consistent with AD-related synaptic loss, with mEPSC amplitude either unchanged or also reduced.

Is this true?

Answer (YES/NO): NO